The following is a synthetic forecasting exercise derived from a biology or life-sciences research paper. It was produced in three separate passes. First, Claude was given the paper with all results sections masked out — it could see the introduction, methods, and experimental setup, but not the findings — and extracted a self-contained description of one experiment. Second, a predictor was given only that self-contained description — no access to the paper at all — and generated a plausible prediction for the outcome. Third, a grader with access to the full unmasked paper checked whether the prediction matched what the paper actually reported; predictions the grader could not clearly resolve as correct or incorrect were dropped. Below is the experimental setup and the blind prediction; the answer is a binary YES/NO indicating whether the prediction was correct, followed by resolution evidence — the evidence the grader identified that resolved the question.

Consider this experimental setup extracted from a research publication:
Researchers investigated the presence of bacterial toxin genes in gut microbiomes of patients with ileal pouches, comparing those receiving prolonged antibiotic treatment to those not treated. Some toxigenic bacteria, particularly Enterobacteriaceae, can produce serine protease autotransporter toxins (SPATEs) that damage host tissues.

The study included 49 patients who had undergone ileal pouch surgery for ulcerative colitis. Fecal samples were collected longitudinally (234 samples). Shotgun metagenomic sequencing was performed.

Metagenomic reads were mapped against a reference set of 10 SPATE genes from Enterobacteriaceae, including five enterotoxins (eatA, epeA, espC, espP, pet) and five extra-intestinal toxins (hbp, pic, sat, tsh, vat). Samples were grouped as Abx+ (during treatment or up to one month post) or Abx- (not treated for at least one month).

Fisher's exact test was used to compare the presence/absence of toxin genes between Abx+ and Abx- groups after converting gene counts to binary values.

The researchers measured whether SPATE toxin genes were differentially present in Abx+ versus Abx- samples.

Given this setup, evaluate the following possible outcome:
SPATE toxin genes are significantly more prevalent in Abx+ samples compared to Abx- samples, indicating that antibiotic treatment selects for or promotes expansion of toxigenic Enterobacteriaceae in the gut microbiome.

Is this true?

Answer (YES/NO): NO